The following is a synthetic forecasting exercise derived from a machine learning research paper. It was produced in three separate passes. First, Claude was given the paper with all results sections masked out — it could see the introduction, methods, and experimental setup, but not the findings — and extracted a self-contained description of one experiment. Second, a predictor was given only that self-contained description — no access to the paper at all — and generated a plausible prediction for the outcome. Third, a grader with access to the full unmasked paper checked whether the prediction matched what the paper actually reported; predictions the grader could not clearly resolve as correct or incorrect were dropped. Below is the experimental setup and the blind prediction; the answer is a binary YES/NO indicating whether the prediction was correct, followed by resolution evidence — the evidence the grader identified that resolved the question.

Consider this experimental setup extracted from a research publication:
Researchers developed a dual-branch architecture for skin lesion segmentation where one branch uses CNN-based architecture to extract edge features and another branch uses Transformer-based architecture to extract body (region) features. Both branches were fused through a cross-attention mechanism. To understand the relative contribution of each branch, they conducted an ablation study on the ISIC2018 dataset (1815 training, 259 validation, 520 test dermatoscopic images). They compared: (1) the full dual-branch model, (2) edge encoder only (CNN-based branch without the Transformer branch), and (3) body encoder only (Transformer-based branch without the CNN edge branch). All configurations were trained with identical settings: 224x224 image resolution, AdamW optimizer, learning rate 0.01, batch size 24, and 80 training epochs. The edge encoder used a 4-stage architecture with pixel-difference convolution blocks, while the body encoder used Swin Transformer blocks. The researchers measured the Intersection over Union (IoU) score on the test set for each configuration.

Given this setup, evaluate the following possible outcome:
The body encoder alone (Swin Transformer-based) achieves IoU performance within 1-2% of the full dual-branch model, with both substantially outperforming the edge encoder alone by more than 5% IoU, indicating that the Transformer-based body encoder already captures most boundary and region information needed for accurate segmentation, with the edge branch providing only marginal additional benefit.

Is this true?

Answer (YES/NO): NO